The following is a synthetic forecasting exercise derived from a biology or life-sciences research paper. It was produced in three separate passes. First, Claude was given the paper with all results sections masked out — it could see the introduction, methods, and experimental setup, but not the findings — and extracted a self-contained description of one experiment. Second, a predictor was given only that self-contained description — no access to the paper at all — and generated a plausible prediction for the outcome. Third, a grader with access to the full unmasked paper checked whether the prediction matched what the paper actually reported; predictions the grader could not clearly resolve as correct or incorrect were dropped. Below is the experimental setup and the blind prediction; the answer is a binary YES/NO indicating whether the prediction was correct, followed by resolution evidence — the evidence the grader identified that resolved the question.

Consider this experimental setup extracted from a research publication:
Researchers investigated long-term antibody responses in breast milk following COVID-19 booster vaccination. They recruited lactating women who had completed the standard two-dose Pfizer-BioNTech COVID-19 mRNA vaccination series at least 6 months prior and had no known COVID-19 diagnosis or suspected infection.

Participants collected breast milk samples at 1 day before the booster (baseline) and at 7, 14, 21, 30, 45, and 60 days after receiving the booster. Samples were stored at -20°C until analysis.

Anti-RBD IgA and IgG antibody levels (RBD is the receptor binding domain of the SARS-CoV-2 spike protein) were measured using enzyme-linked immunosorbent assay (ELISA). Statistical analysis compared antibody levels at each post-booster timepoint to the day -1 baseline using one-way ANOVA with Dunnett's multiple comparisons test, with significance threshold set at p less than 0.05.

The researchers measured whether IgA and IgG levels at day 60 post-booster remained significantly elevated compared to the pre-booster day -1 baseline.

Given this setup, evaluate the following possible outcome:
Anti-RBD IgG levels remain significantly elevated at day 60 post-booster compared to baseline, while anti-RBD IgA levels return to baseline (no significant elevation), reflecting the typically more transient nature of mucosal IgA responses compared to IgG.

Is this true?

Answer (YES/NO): YES